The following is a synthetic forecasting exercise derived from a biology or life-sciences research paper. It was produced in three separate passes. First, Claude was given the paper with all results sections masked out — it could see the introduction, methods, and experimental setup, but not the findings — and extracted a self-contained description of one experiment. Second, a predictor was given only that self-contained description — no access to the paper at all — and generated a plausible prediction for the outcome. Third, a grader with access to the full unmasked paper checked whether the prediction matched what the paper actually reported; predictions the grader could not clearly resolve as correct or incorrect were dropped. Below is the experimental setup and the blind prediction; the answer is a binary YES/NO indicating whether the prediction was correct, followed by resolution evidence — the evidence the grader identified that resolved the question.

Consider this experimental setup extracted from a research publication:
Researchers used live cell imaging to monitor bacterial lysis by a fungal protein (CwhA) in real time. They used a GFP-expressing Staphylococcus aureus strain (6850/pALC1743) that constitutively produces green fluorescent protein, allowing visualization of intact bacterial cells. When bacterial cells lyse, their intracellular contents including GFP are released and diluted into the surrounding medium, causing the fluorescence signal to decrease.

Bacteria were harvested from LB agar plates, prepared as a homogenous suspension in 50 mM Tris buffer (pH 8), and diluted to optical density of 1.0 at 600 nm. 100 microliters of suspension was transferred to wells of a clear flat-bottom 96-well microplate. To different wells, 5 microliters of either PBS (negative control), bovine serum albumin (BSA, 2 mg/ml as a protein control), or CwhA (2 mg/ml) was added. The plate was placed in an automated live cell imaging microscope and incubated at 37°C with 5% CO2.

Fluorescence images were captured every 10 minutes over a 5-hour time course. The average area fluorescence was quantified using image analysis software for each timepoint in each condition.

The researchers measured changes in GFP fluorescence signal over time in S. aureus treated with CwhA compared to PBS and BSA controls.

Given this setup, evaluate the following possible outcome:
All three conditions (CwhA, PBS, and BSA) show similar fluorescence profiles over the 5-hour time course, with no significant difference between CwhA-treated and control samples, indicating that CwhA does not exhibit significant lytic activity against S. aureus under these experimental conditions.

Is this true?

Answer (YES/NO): NO